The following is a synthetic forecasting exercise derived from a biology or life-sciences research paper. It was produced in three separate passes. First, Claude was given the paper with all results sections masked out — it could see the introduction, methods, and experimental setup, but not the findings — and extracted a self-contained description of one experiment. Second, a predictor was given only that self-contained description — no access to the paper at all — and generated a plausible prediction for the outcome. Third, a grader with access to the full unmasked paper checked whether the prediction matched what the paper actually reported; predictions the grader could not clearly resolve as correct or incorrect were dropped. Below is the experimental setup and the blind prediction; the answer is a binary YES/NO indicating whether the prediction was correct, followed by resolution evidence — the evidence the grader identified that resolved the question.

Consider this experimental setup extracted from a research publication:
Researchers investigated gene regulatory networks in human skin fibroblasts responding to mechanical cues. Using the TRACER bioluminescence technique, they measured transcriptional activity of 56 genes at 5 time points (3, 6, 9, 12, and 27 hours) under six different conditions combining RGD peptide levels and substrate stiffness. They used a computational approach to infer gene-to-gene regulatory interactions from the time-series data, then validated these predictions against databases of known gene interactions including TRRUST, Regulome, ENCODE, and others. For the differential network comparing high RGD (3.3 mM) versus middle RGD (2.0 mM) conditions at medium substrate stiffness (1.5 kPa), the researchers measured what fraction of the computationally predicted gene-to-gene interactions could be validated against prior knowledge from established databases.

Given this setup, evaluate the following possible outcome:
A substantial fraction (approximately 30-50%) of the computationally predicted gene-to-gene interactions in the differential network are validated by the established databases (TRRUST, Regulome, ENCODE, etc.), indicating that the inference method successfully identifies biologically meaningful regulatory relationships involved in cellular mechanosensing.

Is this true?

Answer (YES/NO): NO